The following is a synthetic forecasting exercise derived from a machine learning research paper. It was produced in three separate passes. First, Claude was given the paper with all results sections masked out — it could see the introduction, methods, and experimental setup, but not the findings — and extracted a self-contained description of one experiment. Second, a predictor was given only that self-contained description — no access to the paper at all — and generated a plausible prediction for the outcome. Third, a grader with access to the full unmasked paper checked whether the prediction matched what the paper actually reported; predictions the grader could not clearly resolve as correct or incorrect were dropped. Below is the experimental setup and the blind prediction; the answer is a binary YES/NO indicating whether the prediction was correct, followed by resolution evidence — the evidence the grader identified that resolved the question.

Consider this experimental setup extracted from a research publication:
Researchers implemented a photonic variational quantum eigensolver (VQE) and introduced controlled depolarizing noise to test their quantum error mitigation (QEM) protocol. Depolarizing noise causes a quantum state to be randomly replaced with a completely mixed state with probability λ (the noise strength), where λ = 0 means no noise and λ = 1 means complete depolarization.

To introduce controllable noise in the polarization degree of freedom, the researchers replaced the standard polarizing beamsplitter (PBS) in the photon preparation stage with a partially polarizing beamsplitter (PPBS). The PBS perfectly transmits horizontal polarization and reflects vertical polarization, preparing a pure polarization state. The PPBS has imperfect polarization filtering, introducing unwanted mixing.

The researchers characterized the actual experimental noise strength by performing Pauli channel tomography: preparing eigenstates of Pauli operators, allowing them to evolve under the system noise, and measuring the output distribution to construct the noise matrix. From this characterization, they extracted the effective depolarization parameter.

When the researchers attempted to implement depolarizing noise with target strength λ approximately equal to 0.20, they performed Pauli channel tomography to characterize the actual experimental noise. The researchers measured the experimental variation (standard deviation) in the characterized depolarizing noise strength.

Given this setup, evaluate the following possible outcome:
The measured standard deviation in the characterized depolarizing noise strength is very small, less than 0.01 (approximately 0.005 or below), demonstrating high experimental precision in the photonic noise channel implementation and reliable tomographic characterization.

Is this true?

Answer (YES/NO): NO